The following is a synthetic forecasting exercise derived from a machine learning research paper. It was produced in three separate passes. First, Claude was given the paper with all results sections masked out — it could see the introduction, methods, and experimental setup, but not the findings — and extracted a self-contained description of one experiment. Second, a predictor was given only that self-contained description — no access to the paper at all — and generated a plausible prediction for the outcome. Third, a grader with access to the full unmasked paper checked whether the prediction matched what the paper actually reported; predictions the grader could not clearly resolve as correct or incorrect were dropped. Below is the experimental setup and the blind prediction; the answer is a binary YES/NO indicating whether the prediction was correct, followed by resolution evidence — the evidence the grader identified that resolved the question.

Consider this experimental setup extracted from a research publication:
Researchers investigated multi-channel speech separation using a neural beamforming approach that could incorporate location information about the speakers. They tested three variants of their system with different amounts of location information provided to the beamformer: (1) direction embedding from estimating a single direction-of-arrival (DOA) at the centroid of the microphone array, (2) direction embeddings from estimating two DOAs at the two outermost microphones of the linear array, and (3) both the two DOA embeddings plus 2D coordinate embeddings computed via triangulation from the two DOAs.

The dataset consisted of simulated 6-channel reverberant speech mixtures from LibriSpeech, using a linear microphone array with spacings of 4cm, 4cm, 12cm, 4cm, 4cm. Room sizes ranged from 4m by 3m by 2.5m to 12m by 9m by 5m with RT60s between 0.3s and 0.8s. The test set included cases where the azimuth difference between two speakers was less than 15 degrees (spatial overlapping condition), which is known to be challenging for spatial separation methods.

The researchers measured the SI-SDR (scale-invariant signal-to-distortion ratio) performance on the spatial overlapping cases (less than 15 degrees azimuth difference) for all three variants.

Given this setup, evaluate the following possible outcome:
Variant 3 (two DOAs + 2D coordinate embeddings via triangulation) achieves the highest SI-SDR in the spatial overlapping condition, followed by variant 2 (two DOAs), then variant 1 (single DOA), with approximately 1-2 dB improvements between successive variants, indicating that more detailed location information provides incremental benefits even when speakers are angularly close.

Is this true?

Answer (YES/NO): NO